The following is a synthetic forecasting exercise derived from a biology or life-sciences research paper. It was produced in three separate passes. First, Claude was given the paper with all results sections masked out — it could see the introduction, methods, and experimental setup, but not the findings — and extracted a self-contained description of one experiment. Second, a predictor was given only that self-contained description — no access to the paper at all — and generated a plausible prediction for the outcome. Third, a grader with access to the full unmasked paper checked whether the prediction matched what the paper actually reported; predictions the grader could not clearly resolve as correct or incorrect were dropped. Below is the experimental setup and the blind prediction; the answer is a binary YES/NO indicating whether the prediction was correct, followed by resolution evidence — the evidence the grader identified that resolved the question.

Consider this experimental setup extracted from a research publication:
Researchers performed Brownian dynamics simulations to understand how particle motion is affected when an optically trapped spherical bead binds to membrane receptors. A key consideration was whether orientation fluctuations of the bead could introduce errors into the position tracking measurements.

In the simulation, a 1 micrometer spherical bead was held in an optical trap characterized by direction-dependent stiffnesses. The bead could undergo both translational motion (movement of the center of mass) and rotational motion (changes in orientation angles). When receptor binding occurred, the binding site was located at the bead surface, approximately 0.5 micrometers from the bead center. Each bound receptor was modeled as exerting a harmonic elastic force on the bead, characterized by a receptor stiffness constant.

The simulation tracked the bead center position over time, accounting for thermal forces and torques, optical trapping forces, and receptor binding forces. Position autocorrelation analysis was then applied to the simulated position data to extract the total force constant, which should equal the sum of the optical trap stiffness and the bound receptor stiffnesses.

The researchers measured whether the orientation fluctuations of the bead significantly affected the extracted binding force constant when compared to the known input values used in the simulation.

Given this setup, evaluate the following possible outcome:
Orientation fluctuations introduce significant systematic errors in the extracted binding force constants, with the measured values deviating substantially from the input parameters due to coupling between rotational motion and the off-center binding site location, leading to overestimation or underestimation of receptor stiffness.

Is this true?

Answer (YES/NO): NO